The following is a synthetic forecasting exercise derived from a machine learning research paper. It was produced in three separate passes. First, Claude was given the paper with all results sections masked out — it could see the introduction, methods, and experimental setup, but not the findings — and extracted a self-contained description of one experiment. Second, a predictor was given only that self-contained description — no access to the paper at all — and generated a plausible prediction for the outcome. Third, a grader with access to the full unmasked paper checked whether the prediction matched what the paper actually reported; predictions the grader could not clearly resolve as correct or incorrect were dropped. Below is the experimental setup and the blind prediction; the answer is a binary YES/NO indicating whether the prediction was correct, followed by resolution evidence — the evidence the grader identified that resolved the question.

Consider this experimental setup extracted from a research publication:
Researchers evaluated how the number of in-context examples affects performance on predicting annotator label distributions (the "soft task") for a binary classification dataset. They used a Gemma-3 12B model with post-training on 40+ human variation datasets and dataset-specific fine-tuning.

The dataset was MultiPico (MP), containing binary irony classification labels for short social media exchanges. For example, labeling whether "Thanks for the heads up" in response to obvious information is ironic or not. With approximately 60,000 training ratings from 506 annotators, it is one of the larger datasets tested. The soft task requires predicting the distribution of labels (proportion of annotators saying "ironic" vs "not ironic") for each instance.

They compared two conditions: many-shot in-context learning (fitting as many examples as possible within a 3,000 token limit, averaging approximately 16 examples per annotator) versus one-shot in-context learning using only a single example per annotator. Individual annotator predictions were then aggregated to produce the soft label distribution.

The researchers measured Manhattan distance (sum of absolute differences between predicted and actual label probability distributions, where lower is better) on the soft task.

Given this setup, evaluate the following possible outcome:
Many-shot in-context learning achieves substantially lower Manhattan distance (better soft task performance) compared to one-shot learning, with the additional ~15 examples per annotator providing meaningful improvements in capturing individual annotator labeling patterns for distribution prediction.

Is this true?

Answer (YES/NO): YES